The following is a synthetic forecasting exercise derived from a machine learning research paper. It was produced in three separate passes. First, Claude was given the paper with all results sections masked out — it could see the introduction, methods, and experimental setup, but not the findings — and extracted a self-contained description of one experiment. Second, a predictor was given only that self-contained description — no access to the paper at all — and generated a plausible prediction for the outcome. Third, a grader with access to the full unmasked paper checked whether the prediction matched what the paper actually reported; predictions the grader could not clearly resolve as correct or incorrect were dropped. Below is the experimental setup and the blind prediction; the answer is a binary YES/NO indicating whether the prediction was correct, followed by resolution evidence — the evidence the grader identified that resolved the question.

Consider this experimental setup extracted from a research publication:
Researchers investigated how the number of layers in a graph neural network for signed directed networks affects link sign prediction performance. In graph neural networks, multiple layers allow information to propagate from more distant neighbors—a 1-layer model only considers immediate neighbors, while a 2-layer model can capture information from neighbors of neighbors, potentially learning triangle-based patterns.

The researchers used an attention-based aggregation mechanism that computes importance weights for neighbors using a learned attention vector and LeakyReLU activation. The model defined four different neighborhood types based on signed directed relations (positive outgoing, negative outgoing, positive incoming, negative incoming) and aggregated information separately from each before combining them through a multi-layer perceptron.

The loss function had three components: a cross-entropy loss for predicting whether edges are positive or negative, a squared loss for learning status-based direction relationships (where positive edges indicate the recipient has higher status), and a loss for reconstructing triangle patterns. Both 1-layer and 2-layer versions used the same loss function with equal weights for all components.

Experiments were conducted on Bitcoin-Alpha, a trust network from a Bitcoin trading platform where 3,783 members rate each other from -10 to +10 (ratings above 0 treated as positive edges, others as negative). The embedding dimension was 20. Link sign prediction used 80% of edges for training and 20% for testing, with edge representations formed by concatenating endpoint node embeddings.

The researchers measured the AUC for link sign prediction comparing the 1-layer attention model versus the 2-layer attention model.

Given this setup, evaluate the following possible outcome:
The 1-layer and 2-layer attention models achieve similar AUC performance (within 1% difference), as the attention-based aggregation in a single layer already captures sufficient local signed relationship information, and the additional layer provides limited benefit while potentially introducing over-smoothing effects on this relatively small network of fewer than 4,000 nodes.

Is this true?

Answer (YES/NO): NO